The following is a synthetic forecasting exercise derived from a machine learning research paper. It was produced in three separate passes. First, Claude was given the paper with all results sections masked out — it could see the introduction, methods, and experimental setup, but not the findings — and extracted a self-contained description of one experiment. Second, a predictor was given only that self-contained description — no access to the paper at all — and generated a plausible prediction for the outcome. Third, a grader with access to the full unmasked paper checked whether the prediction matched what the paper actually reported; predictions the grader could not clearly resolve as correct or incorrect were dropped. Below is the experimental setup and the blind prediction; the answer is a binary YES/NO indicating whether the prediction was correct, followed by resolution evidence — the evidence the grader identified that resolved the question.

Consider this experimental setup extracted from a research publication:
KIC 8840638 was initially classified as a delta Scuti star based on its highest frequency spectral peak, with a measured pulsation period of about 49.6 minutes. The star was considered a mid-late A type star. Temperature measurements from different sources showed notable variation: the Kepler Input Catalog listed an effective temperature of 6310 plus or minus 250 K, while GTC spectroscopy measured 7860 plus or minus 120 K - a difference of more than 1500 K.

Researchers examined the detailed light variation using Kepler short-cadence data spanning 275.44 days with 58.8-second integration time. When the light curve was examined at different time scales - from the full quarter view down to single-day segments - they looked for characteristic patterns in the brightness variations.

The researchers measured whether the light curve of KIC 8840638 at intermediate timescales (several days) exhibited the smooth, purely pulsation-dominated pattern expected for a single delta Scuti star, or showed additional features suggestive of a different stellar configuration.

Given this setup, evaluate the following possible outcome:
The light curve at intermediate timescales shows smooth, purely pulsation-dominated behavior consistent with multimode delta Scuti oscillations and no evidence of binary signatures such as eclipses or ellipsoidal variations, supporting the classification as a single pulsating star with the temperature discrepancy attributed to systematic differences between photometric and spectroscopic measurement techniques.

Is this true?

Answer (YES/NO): NO